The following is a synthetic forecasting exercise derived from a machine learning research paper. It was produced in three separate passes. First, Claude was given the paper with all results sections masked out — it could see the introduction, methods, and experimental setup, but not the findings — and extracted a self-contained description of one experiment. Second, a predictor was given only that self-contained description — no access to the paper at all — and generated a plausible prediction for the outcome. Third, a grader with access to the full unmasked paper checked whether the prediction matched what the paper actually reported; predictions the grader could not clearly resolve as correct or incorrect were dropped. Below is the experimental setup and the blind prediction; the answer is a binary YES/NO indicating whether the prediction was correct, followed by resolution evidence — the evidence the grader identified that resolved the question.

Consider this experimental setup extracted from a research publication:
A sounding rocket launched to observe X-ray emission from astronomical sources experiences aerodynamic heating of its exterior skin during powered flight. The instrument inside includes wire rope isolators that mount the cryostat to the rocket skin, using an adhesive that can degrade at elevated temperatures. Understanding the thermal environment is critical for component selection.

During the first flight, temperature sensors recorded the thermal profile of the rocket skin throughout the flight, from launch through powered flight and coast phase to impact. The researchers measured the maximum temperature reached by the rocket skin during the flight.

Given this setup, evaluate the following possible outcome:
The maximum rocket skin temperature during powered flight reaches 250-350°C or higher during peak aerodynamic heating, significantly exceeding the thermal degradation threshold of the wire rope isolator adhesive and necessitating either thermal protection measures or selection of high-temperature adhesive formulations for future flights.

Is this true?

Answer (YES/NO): NO